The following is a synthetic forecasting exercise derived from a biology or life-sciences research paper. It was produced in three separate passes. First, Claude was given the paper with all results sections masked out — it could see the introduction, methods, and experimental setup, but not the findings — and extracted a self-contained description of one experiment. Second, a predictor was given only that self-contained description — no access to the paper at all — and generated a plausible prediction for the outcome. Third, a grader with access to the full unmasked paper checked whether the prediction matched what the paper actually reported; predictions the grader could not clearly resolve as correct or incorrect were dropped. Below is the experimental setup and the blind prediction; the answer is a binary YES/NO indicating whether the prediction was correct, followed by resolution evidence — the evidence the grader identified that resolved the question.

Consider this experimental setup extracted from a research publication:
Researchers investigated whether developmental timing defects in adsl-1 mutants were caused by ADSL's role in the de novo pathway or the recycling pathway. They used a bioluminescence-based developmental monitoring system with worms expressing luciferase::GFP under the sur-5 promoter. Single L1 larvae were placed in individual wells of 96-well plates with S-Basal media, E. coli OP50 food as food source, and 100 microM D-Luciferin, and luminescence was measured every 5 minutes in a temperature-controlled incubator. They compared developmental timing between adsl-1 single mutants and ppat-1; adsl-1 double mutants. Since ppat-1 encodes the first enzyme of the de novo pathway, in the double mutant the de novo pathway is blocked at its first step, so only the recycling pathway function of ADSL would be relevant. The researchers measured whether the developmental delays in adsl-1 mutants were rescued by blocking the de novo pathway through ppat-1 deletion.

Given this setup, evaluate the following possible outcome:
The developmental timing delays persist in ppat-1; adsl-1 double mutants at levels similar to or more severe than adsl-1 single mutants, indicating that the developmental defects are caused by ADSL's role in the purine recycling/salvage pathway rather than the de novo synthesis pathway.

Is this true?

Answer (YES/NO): YES